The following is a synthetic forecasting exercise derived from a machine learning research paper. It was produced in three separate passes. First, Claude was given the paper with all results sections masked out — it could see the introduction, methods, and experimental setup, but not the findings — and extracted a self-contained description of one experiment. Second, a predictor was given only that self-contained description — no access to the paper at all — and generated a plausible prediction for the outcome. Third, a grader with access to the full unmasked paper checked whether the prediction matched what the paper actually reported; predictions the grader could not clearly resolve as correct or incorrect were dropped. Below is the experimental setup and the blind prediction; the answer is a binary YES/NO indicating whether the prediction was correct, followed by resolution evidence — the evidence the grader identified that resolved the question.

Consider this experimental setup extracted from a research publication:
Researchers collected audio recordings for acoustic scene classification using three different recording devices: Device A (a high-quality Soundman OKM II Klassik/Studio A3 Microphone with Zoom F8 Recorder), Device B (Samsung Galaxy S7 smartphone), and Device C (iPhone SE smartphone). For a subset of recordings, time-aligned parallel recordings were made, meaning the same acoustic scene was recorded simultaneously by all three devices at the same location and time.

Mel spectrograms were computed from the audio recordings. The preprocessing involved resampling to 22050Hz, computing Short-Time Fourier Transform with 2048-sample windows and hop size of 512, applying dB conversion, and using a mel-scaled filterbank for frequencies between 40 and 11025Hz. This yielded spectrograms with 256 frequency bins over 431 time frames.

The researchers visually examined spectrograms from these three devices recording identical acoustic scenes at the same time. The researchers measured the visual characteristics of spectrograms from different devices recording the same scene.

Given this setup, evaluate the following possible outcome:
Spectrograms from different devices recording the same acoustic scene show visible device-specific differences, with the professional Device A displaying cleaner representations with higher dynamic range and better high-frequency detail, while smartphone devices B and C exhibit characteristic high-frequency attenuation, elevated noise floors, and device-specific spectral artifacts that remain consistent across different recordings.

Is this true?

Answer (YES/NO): NO